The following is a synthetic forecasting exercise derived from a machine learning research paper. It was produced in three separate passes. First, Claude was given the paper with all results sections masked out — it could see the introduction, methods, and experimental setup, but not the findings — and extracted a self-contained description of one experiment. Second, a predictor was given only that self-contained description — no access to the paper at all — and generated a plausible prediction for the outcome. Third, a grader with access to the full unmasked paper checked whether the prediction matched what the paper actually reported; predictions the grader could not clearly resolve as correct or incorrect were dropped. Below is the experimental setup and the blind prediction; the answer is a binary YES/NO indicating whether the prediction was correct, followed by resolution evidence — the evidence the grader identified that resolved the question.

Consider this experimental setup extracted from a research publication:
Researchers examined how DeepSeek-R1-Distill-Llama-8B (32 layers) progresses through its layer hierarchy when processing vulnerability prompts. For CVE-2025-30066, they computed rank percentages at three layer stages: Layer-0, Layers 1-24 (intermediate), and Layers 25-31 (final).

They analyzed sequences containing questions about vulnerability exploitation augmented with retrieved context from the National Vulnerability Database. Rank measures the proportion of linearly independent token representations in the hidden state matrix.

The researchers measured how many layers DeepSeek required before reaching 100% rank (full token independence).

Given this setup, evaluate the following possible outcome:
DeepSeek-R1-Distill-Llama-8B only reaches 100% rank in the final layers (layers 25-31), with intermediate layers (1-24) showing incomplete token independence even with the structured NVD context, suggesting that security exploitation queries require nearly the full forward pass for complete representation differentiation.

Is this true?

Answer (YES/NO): YES